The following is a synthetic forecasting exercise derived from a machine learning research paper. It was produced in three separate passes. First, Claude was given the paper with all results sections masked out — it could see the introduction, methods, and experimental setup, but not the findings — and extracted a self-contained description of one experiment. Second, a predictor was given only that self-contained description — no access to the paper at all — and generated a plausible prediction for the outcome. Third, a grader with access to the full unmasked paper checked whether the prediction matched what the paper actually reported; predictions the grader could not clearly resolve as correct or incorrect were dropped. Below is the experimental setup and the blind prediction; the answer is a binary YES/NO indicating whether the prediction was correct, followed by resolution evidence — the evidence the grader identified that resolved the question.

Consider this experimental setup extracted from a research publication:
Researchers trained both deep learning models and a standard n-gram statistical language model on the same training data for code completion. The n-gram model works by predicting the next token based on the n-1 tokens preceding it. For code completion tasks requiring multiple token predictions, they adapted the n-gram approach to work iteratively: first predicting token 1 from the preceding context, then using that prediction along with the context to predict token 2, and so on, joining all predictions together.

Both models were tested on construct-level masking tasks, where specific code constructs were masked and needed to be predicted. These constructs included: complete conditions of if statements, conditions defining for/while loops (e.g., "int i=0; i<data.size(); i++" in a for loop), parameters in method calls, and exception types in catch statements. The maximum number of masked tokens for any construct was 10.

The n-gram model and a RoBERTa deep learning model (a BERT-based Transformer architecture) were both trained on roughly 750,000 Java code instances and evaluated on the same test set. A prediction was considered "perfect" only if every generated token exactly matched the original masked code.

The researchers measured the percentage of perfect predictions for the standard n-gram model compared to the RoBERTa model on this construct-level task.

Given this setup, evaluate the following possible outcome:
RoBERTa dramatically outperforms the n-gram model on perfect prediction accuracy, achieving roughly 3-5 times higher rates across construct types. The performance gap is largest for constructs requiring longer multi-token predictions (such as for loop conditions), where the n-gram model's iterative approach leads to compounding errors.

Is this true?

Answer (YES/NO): NO